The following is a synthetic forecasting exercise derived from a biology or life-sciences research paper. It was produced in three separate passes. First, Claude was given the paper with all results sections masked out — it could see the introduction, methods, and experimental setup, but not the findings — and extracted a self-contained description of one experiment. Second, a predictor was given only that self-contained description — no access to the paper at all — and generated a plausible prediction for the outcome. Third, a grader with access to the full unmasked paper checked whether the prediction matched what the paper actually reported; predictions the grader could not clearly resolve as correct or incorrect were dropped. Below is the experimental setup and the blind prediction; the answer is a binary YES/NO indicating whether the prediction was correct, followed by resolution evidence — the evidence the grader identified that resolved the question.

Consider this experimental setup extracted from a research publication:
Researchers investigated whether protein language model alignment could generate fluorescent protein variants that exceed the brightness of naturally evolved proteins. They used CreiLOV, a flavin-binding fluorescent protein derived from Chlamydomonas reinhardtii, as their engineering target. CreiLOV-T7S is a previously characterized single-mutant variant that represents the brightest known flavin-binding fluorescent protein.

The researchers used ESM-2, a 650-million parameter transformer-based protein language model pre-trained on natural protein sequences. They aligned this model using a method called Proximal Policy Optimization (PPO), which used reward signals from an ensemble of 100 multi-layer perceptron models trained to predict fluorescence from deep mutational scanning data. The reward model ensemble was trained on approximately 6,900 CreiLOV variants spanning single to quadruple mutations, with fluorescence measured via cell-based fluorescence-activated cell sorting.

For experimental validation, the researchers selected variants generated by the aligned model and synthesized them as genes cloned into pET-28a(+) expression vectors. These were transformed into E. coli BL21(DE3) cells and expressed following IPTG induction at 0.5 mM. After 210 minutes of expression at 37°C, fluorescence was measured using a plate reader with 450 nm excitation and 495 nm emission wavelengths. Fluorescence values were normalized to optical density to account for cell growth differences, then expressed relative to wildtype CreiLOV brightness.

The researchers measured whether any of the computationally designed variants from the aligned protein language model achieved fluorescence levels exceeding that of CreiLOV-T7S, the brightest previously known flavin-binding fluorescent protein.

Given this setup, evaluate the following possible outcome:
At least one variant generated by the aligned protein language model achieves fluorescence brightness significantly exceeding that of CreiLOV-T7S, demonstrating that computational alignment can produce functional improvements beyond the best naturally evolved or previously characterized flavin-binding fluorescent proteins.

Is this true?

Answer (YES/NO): YES